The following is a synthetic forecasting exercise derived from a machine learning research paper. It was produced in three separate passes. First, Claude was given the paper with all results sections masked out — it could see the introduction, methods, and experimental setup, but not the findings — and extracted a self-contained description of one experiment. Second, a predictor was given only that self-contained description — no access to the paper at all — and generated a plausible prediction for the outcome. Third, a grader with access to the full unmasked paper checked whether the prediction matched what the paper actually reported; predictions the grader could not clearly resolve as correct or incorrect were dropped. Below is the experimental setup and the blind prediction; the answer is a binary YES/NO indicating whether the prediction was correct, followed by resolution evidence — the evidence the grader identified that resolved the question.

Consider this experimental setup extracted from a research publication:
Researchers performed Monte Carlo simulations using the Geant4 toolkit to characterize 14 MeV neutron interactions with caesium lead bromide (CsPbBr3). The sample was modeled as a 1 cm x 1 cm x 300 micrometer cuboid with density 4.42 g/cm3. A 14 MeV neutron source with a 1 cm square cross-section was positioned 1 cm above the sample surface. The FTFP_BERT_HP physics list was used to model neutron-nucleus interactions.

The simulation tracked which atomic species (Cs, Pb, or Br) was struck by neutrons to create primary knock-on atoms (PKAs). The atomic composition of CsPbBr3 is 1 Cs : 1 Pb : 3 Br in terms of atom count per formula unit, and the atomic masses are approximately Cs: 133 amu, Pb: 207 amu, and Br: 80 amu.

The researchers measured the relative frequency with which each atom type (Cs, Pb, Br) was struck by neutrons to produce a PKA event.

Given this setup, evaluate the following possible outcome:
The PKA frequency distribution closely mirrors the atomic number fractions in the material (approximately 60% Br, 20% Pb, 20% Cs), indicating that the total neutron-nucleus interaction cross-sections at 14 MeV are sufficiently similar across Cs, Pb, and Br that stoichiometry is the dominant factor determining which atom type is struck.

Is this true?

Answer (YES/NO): NO